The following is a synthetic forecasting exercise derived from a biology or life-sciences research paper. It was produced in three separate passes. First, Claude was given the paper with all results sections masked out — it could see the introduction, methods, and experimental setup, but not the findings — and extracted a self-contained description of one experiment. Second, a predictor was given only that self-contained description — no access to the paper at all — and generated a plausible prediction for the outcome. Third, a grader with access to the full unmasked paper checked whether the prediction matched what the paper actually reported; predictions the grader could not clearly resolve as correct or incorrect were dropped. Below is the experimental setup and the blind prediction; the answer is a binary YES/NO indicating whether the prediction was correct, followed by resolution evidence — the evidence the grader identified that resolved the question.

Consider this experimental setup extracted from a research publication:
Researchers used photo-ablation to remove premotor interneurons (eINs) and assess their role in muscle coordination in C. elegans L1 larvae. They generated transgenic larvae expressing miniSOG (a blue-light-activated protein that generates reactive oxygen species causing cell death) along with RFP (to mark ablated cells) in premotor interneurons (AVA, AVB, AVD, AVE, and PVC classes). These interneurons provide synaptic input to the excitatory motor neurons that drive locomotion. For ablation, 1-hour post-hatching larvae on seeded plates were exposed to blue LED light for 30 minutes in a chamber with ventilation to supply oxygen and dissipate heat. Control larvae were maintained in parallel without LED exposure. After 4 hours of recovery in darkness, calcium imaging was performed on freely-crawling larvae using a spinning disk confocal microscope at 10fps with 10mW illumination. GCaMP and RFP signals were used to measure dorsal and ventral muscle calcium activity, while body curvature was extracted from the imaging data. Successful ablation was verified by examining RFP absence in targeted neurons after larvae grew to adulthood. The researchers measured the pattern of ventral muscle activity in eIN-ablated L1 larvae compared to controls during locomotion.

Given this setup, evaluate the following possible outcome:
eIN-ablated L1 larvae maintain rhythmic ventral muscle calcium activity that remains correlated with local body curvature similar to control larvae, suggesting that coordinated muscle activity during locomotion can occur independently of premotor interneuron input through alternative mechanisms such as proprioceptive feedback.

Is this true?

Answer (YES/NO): NO